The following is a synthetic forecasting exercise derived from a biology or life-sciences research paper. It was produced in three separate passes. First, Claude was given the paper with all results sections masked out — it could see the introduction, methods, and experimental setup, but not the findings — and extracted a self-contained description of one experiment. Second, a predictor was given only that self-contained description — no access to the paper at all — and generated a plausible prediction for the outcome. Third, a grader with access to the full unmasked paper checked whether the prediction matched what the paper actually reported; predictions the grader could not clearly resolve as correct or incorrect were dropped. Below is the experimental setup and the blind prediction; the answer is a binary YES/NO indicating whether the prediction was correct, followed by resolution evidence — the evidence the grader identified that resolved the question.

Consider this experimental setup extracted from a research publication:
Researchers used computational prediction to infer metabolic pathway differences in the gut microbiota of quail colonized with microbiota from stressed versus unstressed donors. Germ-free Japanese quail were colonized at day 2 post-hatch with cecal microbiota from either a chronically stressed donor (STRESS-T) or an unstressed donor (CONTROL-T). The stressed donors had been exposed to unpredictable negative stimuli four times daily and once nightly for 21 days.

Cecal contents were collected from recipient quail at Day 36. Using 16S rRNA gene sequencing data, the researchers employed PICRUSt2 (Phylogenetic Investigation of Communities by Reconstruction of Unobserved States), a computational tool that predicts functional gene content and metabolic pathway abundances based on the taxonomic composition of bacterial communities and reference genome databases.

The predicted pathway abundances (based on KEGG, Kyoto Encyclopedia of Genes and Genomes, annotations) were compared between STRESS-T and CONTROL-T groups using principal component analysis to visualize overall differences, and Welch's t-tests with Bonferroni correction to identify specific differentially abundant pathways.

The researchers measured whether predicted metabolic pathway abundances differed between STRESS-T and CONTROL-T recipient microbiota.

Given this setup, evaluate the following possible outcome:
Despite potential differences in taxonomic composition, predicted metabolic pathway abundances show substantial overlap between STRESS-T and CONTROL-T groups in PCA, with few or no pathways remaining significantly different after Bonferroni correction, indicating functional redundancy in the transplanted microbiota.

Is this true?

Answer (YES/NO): YES